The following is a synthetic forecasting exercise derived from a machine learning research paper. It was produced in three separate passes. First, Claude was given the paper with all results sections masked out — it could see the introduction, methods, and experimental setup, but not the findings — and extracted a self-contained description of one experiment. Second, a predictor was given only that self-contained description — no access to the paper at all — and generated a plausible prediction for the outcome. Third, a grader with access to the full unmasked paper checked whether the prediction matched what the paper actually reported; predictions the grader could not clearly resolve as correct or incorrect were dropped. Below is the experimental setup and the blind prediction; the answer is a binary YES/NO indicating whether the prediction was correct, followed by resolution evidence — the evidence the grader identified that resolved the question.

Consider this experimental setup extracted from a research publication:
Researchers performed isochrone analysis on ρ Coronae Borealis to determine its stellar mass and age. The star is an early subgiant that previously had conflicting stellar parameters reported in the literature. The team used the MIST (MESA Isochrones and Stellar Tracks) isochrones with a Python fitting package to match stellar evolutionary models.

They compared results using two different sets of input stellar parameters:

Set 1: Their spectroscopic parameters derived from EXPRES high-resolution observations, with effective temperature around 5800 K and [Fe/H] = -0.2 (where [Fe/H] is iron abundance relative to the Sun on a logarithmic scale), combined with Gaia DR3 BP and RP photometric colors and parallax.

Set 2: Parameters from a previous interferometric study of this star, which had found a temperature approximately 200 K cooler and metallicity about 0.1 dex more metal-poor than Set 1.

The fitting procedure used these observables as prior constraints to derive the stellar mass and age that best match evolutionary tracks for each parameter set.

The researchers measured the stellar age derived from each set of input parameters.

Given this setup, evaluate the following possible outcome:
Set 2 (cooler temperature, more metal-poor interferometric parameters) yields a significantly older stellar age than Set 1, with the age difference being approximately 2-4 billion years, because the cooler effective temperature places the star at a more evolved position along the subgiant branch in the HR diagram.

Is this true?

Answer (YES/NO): YES